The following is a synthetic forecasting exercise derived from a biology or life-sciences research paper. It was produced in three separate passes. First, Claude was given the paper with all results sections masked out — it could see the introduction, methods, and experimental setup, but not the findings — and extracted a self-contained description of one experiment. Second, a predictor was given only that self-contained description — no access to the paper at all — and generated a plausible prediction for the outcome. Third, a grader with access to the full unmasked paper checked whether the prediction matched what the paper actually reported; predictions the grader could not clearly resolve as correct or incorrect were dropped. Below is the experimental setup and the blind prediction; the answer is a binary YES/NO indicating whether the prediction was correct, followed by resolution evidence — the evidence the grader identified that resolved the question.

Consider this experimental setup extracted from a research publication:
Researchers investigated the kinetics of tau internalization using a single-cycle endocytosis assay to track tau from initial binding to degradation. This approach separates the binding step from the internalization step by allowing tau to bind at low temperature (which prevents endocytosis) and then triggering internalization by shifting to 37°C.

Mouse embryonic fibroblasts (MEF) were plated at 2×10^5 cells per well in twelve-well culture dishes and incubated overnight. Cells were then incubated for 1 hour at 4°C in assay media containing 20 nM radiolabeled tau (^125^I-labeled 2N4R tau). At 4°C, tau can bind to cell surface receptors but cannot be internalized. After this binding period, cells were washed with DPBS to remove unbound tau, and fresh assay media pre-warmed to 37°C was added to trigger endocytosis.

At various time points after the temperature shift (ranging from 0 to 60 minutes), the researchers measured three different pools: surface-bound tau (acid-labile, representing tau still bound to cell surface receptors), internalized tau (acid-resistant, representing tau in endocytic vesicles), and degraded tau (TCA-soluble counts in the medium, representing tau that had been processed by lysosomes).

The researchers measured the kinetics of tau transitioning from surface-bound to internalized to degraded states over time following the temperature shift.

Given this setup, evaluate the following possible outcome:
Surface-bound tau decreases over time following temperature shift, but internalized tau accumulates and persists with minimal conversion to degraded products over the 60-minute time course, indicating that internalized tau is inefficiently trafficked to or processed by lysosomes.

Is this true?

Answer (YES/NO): NO